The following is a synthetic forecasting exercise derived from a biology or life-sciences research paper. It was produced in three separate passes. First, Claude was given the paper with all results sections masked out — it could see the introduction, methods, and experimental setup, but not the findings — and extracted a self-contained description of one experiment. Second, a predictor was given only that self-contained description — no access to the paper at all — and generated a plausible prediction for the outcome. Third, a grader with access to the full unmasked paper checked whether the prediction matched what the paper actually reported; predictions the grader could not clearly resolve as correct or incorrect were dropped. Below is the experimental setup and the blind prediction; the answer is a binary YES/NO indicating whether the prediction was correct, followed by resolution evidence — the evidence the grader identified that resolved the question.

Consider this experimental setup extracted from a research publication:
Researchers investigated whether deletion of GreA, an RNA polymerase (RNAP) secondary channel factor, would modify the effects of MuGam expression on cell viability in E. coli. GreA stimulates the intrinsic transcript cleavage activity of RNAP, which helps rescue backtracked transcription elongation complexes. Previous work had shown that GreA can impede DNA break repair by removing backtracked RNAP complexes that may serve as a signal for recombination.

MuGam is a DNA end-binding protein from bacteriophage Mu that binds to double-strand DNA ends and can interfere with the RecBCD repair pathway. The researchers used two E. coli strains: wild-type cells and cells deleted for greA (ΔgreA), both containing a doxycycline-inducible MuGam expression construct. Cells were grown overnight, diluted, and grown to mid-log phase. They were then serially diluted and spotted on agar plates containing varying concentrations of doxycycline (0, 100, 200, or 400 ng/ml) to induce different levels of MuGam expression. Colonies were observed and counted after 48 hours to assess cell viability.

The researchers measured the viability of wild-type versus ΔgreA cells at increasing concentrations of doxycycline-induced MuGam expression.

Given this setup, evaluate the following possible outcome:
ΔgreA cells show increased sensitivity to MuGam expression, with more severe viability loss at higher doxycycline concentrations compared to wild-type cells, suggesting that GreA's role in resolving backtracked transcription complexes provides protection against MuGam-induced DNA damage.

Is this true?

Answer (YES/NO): NO